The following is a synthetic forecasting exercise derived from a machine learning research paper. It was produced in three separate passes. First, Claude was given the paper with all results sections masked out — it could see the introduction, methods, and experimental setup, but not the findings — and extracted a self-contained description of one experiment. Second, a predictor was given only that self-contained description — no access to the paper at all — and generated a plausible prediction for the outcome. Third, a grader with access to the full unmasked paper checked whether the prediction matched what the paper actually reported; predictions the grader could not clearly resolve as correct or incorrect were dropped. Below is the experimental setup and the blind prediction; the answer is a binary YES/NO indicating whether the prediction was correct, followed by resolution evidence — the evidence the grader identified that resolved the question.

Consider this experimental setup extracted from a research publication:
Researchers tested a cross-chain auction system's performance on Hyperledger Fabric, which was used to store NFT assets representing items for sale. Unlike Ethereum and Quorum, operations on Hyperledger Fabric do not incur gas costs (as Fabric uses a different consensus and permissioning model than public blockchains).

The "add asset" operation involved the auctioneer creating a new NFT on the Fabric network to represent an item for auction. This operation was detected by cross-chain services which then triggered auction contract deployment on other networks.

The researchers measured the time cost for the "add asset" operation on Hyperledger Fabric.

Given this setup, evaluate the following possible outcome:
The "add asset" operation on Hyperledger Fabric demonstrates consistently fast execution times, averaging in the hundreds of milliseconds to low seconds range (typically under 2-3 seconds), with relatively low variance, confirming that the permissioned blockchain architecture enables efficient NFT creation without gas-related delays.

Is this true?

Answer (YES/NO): NO